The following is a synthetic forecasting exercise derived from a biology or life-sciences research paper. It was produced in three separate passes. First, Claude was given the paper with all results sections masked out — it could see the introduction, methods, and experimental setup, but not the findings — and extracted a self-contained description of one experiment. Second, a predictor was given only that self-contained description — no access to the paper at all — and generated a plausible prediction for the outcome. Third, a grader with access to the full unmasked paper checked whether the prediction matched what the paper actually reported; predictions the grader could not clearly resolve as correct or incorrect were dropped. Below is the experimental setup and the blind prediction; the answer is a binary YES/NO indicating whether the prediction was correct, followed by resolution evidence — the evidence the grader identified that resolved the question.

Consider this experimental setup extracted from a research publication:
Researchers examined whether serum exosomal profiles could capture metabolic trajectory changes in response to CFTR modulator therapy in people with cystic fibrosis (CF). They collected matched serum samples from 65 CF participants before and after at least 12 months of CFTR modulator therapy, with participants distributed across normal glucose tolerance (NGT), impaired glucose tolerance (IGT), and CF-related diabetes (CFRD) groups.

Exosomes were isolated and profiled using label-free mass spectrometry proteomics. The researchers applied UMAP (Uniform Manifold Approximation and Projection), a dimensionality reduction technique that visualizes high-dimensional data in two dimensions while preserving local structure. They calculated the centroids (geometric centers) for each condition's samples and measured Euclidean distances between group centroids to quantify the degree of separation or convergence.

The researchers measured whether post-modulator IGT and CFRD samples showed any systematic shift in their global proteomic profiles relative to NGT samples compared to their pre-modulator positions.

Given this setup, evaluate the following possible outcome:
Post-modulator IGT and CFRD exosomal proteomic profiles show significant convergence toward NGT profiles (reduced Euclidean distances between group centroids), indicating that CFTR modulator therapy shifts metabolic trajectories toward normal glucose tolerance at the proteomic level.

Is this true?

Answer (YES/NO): NO